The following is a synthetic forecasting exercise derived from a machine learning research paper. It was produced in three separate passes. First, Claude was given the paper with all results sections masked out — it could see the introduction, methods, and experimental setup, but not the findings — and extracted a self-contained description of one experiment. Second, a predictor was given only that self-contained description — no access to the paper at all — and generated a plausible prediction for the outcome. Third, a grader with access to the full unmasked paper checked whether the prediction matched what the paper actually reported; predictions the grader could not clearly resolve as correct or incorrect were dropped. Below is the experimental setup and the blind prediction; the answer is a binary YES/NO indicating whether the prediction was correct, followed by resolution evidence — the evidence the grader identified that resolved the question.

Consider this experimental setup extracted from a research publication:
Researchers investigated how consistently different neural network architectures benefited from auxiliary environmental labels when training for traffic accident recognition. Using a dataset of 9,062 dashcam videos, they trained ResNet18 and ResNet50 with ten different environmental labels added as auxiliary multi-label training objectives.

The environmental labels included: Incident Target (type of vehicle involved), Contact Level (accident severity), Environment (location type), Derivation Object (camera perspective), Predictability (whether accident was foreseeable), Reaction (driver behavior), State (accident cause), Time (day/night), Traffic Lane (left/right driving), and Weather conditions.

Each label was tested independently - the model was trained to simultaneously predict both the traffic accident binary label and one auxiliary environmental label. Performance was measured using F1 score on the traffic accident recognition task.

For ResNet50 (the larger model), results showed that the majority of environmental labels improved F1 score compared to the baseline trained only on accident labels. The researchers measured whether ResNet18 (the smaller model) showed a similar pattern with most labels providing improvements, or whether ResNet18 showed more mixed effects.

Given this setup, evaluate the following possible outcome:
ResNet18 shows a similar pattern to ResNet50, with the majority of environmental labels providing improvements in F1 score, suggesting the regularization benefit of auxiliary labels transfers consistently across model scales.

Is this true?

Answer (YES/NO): YES